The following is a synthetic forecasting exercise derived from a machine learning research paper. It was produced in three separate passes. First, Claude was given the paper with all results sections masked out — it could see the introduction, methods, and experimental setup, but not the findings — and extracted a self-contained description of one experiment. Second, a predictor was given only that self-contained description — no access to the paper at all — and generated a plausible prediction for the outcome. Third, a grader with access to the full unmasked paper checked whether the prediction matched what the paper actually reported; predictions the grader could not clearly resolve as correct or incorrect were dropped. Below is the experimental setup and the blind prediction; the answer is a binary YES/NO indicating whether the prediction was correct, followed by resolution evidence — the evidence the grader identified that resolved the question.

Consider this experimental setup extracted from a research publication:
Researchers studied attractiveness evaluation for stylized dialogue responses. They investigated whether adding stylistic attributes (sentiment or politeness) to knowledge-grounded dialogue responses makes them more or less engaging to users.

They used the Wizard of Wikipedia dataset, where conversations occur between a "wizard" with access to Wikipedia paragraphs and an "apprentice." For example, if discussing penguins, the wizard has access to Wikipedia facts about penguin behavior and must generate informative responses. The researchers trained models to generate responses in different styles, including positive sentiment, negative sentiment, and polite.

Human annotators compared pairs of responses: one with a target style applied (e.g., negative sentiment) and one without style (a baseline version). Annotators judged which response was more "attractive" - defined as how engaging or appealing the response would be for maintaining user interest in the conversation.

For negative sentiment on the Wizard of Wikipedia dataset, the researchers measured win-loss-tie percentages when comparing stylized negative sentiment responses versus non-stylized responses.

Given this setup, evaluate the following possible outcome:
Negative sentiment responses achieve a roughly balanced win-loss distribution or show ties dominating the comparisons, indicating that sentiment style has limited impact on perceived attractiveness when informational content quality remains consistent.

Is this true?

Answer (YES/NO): NO